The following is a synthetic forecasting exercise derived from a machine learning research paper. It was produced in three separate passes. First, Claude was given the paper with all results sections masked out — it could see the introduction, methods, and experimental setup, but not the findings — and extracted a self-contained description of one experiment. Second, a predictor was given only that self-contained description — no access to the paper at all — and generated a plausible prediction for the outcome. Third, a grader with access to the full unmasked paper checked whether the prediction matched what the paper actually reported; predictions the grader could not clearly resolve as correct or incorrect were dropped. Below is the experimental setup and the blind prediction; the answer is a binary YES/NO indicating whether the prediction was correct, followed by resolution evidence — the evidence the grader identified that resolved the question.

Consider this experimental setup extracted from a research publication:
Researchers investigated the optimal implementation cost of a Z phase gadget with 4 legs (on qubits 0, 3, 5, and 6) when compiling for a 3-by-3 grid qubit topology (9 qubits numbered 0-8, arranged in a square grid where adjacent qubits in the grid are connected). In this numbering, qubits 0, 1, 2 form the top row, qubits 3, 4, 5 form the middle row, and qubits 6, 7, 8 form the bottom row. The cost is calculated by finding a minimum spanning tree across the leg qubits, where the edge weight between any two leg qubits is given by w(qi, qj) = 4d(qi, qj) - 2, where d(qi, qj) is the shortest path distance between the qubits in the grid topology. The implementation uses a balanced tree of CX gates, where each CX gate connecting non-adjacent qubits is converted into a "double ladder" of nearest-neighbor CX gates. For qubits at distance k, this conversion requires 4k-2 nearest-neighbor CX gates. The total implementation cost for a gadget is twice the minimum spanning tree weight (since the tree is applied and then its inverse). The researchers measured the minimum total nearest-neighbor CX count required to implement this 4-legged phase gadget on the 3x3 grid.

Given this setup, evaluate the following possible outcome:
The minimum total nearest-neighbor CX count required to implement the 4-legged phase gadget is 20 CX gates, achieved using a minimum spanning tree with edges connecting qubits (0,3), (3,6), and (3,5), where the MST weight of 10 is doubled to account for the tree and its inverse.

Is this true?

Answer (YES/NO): NO